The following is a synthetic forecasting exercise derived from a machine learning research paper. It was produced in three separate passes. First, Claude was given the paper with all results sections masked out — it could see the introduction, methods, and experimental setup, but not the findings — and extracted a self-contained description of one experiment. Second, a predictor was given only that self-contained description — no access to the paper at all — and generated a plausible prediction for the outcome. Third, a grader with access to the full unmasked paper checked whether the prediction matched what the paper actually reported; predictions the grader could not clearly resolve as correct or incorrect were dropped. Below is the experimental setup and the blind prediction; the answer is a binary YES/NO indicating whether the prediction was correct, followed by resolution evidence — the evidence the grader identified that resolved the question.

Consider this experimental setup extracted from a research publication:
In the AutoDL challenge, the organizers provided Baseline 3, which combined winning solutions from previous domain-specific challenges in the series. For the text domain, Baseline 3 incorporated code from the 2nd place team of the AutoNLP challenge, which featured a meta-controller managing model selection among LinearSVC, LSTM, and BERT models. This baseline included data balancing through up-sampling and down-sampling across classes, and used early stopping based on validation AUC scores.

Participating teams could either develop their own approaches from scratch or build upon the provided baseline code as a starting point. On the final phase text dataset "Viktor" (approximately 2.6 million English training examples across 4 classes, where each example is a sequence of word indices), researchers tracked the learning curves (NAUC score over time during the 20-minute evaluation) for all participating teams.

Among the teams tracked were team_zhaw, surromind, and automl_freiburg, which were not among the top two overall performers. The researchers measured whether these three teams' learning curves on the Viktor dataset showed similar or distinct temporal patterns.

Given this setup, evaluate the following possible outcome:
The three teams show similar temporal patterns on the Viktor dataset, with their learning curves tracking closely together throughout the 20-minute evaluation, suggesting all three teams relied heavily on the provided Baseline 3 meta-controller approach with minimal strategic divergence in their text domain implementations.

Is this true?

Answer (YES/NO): YES